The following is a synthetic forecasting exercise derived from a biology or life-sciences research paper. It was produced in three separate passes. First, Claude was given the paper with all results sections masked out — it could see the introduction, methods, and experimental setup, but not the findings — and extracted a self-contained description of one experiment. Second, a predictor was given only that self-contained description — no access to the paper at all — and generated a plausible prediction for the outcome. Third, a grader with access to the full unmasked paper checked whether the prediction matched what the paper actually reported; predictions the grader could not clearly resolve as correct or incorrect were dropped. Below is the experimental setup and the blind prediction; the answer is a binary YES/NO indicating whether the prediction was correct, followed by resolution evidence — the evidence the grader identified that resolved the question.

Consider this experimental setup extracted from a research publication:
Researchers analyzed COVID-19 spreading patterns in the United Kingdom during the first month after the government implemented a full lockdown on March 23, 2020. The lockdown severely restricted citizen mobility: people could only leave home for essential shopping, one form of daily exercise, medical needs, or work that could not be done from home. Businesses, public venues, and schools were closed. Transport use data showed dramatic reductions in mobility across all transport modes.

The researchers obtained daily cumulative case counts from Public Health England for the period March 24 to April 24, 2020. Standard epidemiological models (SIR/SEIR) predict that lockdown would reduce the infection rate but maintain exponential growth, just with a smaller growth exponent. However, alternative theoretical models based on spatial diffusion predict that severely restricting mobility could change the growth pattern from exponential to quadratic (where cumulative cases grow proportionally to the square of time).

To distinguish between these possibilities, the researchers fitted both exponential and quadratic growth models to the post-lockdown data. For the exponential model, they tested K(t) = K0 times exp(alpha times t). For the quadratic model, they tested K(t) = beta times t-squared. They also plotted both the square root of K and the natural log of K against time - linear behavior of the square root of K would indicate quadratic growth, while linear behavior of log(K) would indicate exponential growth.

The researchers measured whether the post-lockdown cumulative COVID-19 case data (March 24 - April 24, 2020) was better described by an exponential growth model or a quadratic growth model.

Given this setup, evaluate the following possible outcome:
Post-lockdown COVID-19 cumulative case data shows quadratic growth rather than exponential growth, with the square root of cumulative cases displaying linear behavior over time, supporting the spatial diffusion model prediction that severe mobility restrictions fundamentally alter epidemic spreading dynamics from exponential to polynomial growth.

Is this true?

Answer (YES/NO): YES